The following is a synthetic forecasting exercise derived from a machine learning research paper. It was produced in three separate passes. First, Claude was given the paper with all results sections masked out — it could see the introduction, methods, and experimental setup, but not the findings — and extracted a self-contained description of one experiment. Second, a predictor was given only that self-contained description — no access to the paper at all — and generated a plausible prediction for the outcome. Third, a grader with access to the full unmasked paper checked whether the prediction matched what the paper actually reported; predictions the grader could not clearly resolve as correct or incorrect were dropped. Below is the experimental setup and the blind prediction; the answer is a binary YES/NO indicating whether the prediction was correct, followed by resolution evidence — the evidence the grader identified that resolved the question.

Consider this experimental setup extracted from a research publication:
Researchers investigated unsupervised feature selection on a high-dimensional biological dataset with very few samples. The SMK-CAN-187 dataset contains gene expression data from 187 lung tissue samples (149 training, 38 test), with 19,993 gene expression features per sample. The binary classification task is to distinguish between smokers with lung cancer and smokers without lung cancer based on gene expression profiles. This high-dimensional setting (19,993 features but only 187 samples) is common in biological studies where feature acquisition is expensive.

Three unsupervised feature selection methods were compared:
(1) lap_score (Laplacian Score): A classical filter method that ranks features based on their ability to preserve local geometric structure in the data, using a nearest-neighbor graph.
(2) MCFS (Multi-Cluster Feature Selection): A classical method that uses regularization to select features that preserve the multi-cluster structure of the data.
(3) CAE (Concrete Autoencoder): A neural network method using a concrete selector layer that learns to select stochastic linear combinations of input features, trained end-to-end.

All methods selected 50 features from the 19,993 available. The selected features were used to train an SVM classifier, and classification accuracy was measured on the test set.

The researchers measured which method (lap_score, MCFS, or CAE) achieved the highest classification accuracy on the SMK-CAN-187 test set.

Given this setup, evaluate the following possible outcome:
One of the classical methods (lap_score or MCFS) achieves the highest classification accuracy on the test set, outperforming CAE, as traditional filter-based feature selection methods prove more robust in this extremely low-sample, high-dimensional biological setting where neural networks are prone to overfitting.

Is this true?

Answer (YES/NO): YES